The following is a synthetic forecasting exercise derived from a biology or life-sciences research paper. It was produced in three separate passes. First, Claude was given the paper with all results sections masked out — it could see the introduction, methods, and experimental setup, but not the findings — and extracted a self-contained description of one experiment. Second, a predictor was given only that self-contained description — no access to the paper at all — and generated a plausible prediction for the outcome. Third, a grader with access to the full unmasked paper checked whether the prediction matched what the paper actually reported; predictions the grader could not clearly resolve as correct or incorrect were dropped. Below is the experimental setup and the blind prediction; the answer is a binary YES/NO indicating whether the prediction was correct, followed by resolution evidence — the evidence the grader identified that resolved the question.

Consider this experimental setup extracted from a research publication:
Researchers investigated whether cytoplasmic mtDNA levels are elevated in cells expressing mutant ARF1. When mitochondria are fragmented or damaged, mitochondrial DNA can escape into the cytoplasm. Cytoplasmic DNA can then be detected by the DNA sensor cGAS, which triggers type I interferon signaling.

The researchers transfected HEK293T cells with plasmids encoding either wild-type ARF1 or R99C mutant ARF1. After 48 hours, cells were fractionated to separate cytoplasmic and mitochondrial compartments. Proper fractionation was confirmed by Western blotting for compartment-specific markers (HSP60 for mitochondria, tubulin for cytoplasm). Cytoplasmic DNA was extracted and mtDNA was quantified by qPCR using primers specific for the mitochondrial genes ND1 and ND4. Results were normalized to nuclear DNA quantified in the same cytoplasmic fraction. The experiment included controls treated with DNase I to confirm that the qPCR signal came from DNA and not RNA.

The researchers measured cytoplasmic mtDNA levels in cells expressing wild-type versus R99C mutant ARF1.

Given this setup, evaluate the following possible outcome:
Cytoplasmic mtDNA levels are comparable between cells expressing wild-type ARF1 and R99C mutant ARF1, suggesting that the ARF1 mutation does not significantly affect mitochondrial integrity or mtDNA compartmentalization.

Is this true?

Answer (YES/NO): NO